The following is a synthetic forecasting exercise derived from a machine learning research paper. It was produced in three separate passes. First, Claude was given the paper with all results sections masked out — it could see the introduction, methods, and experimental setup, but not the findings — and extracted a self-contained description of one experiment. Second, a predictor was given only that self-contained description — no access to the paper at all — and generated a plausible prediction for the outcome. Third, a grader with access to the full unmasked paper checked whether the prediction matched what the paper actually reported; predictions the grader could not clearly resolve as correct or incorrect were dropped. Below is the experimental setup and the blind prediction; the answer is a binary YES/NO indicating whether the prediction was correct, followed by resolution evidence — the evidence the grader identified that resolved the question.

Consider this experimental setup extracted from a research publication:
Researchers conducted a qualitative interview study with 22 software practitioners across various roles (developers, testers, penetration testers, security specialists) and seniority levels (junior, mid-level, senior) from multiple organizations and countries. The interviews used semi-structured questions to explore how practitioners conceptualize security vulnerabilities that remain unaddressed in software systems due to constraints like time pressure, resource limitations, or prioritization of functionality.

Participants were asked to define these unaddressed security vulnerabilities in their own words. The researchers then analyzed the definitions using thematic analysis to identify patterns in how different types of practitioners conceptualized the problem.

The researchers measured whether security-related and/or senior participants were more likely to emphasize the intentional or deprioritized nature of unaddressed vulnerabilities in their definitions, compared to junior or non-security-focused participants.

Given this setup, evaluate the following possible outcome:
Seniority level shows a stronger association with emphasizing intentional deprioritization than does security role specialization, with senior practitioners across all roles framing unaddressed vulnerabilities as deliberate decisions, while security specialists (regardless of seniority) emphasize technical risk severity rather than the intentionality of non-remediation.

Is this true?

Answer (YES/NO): NO